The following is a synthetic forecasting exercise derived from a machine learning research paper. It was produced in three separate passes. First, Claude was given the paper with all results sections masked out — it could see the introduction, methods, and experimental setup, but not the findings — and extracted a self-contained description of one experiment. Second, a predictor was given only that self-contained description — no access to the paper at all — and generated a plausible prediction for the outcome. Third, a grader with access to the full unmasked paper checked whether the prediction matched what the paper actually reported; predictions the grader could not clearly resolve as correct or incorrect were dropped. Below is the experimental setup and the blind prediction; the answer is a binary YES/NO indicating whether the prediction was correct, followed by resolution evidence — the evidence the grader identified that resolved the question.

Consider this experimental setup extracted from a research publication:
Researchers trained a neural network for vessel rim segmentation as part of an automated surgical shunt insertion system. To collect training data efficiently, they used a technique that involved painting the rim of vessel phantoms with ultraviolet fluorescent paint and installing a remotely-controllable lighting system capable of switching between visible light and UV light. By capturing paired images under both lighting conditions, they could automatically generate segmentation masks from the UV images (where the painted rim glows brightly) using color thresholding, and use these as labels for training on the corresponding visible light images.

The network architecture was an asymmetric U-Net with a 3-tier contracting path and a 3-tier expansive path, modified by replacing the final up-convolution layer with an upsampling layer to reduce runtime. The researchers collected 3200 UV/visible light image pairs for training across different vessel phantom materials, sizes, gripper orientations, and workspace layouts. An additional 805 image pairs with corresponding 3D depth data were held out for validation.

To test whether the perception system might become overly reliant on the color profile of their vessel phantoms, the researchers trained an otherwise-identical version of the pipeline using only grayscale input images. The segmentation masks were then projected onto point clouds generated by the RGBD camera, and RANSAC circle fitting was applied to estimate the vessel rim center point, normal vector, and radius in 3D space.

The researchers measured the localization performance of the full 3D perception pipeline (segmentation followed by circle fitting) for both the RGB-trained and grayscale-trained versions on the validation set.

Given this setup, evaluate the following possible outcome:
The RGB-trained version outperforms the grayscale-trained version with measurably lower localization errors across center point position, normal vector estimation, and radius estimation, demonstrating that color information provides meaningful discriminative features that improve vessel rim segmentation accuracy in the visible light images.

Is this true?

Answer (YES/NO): NO